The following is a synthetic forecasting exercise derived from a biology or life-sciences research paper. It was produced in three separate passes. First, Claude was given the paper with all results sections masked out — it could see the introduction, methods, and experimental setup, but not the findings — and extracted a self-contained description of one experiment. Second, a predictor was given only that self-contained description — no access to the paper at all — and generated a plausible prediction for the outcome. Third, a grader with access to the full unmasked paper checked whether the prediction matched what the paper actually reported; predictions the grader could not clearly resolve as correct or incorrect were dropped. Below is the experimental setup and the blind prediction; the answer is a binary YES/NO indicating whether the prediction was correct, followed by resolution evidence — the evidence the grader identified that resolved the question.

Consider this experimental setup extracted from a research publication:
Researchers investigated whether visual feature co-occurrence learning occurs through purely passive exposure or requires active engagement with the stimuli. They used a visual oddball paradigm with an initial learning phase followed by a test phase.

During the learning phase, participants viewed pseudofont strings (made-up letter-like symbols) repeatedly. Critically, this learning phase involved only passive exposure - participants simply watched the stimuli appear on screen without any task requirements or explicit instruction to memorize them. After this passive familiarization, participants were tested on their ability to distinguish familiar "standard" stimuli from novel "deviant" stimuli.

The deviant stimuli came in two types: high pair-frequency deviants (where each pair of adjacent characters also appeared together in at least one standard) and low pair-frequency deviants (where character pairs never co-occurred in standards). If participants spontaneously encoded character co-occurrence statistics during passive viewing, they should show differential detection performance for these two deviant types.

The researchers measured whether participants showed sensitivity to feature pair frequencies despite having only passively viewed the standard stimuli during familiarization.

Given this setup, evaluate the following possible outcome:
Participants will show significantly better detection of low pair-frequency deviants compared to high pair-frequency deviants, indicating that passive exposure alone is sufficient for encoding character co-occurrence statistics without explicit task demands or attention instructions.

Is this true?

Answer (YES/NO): NO